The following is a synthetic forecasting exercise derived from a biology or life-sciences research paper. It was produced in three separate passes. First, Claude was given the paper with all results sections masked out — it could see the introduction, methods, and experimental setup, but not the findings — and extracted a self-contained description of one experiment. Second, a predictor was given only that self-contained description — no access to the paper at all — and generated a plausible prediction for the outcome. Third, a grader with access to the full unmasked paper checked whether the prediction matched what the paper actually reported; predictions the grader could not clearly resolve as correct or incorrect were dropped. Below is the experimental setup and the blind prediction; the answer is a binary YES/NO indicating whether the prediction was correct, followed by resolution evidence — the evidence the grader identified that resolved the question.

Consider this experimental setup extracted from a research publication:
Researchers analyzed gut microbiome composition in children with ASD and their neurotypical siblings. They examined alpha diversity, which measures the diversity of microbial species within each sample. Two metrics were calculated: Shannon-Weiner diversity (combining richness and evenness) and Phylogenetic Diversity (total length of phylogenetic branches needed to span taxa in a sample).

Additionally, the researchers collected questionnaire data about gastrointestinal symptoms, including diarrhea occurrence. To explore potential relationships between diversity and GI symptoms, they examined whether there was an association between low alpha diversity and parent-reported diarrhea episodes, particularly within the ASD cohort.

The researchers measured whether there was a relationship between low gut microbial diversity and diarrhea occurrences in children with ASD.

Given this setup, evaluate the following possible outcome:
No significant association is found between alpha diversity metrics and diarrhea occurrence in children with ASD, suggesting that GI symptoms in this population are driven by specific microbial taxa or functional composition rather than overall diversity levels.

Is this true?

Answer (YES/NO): NO